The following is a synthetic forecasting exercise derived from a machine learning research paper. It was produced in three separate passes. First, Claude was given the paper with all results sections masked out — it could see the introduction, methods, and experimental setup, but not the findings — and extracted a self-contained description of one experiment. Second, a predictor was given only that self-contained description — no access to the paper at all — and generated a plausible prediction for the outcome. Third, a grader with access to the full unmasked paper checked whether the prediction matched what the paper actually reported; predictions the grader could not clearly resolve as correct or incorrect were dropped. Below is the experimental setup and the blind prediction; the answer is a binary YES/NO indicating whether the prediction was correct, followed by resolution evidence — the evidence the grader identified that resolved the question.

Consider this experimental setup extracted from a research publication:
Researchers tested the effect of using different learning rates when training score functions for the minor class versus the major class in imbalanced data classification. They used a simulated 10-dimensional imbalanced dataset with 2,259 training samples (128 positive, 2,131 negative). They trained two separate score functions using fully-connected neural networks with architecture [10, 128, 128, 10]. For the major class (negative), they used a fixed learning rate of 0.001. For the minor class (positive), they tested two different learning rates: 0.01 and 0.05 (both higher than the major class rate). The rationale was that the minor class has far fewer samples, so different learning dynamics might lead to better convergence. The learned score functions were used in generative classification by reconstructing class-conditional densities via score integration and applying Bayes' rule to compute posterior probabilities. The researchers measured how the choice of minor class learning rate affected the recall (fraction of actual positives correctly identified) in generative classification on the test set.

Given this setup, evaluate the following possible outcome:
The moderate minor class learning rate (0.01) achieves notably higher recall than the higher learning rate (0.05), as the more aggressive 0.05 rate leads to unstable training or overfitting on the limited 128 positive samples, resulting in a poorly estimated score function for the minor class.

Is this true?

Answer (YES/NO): NO